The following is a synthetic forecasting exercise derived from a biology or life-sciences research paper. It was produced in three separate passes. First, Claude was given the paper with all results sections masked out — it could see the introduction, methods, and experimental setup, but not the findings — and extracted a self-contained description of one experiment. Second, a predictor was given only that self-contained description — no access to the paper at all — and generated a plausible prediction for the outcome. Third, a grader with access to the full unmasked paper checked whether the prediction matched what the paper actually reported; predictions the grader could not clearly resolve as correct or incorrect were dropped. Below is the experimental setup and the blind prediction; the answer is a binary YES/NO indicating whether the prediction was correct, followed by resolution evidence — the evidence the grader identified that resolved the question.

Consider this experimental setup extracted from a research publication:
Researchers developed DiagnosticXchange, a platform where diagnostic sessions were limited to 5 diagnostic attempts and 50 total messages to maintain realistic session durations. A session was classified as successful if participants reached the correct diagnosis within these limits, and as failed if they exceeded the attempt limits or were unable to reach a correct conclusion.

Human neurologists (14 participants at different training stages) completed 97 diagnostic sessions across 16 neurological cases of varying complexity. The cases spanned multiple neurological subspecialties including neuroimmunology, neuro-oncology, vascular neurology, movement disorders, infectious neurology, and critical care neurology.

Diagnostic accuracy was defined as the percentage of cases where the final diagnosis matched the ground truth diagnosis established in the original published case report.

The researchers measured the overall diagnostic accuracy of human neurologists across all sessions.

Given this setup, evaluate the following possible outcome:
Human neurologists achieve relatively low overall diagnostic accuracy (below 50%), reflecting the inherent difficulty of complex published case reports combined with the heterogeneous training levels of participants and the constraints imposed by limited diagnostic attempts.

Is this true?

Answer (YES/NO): NO